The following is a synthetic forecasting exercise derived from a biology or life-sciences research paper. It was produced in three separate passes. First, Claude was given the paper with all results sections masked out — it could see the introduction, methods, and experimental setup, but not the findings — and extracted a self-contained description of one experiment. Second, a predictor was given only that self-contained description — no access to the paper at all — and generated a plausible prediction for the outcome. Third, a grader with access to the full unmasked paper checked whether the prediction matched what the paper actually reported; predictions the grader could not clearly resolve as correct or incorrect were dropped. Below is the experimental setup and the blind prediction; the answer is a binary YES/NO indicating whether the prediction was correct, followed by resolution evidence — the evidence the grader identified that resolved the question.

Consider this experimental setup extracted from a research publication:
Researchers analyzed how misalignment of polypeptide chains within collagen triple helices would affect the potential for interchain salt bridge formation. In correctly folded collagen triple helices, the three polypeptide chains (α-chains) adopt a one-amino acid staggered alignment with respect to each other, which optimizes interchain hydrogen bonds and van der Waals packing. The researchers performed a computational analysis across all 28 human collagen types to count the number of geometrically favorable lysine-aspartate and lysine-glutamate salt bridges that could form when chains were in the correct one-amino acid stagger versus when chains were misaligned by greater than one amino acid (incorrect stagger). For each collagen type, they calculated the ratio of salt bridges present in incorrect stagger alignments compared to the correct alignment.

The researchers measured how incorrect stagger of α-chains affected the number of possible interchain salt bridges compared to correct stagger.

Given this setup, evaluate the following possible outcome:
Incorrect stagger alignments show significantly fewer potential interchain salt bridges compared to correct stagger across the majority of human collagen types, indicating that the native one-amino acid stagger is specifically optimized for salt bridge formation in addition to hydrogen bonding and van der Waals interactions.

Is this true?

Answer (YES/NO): YES